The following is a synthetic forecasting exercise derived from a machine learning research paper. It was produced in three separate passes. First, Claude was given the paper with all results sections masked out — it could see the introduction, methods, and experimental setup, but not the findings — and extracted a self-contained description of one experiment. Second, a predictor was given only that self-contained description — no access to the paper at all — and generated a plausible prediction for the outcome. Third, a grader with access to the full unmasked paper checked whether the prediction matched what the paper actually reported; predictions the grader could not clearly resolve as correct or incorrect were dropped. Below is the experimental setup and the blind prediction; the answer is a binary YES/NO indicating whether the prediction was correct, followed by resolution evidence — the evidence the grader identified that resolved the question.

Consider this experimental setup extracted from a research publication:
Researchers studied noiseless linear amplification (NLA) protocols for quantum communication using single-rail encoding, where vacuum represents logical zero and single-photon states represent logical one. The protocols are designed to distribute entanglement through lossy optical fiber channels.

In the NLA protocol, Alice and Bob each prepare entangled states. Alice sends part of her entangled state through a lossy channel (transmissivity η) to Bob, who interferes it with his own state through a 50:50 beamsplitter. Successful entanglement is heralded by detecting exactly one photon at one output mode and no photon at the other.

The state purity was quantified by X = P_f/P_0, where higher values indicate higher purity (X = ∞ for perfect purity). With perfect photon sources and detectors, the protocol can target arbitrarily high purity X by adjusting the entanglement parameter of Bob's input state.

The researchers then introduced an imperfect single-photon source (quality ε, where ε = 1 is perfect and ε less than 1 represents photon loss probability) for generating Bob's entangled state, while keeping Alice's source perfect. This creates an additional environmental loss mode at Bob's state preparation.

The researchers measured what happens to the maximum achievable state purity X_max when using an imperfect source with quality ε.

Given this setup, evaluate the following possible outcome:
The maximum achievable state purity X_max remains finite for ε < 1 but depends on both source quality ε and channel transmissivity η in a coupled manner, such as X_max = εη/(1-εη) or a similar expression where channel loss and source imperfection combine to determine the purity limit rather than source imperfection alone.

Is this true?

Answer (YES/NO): NO